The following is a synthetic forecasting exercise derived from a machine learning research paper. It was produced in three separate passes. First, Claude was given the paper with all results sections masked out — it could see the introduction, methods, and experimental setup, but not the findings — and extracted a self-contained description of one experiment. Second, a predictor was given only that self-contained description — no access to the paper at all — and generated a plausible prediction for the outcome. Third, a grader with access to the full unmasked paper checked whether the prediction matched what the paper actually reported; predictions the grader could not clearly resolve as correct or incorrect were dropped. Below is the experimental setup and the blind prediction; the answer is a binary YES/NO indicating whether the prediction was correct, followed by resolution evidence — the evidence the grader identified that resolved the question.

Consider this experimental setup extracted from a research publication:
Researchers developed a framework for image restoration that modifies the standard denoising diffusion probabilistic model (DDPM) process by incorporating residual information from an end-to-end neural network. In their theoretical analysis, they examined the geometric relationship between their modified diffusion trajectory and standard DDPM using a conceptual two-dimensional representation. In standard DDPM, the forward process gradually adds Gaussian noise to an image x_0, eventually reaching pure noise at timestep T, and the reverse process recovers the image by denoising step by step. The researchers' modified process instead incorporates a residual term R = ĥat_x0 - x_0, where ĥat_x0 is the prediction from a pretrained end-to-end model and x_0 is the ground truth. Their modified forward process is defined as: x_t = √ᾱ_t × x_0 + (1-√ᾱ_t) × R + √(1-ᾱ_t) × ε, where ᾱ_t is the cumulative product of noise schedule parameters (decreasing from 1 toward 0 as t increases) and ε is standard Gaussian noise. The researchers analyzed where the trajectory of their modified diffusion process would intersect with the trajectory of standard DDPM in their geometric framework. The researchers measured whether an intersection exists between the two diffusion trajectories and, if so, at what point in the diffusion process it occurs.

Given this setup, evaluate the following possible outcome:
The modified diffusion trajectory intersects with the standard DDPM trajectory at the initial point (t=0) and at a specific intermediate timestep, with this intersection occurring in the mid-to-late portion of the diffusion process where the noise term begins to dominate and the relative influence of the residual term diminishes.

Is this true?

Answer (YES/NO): NO